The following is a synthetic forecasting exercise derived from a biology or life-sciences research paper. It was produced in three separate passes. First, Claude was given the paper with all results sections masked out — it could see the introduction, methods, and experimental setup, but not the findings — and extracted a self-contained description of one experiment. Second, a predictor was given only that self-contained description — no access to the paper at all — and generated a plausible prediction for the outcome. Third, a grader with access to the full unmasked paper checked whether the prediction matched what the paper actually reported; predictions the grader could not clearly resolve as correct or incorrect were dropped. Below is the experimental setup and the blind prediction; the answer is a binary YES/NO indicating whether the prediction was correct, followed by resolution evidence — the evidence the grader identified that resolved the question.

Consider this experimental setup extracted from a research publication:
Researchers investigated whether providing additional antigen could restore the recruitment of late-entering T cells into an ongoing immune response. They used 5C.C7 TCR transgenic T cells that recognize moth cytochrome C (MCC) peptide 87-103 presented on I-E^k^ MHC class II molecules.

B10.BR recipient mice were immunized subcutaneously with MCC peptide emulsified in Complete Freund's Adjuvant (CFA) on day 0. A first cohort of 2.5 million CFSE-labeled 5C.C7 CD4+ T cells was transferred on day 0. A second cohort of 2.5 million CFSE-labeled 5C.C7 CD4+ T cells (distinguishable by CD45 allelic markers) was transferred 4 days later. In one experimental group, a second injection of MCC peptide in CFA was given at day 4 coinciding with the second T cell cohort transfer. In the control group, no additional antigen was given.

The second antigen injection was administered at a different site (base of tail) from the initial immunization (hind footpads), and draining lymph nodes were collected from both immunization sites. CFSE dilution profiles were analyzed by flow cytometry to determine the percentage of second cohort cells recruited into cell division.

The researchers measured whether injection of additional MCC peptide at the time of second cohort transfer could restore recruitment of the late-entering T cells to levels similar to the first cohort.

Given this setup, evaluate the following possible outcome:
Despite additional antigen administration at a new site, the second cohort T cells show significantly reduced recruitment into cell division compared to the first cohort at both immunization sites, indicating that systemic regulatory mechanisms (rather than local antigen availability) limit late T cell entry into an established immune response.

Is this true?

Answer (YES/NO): NO